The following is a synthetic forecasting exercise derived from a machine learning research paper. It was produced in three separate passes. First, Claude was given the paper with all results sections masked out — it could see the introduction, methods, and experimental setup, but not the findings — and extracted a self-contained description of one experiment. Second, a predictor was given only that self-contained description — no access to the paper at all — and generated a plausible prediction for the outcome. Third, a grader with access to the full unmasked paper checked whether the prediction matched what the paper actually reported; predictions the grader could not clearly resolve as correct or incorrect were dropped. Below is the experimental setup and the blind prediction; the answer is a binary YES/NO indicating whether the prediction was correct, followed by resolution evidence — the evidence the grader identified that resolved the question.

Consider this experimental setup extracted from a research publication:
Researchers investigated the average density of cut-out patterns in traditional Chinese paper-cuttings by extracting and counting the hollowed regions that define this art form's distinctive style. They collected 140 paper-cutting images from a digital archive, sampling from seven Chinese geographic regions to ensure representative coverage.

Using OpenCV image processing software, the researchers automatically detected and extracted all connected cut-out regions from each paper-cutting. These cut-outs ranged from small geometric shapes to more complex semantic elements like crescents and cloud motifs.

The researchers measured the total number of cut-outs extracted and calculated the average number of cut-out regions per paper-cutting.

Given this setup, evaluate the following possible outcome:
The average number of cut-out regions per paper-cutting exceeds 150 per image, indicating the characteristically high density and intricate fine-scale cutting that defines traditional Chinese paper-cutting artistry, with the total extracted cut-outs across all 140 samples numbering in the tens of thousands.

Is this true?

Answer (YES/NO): YES